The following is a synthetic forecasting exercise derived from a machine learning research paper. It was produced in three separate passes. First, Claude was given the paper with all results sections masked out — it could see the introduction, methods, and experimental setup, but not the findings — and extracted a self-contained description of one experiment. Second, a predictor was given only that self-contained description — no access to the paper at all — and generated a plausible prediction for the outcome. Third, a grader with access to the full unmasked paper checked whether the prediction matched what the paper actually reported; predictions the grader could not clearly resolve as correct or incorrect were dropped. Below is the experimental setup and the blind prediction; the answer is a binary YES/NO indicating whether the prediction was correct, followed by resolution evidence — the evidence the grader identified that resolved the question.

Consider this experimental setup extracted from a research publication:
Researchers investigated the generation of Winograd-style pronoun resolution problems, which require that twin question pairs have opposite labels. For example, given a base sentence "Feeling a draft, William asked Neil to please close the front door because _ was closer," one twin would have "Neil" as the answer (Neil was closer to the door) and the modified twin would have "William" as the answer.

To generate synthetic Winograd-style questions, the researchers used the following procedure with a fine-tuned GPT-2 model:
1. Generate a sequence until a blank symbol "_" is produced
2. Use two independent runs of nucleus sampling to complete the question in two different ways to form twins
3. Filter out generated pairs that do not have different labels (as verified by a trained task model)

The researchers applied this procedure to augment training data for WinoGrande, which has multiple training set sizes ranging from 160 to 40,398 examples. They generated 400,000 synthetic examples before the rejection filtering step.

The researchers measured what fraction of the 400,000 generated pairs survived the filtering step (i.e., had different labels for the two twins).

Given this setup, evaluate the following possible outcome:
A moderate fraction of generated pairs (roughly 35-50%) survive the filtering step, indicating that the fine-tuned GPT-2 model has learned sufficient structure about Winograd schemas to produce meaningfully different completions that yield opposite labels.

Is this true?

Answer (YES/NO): NO